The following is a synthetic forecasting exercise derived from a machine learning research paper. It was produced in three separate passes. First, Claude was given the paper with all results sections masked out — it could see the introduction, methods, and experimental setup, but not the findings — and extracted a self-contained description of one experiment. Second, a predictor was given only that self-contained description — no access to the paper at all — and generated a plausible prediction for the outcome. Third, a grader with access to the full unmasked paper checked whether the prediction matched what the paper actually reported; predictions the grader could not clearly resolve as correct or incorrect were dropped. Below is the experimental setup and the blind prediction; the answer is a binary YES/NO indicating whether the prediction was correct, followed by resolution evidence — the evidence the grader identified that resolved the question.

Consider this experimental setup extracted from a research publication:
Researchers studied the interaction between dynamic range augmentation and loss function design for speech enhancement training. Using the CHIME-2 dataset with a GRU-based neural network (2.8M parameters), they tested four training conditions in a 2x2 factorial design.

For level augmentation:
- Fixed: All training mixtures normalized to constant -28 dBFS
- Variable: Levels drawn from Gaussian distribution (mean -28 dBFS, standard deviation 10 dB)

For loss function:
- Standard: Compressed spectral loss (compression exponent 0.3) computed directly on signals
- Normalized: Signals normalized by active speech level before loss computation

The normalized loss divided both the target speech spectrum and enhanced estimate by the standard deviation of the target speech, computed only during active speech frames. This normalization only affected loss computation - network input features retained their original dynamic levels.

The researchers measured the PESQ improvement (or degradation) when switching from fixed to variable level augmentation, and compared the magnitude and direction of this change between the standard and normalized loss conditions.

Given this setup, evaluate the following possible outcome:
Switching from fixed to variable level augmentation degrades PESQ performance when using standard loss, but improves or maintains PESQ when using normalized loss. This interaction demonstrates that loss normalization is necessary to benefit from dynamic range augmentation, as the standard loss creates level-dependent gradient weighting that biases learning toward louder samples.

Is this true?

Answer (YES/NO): YES